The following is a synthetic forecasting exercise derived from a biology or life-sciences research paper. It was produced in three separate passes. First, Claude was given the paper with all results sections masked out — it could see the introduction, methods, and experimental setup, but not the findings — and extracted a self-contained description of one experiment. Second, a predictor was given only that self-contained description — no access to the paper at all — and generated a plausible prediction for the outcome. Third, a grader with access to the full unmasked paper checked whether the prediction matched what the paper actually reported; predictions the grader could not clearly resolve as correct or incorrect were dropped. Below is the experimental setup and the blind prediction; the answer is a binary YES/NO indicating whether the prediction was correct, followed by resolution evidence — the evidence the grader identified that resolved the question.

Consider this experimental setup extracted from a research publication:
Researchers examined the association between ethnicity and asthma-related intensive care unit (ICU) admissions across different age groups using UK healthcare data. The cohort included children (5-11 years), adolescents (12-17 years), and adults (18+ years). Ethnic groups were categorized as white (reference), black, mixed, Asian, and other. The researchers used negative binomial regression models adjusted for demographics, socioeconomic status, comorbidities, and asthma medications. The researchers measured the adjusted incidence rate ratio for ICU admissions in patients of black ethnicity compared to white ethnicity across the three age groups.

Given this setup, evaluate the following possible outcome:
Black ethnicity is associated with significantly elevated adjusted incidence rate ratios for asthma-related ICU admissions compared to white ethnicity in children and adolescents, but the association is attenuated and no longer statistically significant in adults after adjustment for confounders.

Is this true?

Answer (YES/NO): NO